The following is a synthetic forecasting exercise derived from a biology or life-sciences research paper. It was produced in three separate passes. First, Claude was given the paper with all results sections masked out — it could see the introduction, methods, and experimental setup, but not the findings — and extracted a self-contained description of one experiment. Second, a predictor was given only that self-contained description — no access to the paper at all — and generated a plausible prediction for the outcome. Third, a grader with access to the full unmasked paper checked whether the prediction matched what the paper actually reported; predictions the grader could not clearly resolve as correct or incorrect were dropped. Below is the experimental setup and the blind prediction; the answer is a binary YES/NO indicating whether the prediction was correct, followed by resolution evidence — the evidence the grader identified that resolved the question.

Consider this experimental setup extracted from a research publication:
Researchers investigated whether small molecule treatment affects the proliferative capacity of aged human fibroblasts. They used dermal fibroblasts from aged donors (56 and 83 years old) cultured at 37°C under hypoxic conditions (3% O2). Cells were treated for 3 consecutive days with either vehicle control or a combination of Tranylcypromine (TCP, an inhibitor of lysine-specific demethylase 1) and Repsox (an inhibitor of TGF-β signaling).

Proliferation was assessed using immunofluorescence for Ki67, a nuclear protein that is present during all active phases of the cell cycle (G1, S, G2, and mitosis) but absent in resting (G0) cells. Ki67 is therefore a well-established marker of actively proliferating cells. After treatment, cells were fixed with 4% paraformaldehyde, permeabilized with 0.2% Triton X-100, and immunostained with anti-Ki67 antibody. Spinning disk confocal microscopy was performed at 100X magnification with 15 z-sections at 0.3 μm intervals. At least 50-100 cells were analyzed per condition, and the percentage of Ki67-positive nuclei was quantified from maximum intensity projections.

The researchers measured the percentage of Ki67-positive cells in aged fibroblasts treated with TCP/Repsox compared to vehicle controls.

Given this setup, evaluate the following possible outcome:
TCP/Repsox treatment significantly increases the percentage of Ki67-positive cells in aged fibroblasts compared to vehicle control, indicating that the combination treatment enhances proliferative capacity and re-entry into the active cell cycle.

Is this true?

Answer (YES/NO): NO